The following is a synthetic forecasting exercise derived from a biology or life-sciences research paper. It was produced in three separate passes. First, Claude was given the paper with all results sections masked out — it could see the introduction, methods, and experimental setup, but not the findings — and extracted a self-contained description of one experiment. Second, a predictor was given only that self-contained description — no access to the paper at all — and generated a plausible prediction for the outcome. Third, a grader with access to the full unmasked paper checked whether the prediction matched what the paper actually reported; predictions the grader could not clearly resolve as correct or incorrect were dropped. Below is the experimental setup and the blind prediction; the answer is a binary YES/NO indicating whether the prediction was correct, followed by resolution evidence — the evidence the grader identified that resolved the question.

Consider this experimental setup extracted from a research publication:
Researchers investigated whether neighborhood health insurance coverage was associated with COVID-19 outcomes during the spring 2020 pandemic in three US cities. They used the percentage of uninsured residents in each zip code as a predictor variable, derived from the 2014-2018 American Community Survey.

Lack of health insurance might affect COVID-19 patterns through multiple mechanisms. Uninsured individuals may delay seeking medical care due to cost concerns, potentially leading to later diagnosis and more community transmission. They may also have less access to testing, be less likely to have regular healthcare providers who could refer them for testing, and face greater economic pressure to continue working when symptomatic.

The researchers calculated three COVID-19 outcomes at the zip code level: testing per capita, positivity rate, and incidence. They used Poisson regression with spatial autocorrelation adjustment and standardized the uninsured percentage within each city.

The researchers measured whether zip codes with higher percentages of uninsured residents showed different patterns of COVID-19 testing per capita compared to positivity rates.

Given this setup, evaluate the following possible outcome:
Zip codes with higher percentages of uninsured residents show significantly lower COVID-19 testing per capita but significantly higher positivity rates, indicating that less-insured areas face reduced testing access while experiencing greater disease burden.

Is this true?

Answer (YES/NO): NO